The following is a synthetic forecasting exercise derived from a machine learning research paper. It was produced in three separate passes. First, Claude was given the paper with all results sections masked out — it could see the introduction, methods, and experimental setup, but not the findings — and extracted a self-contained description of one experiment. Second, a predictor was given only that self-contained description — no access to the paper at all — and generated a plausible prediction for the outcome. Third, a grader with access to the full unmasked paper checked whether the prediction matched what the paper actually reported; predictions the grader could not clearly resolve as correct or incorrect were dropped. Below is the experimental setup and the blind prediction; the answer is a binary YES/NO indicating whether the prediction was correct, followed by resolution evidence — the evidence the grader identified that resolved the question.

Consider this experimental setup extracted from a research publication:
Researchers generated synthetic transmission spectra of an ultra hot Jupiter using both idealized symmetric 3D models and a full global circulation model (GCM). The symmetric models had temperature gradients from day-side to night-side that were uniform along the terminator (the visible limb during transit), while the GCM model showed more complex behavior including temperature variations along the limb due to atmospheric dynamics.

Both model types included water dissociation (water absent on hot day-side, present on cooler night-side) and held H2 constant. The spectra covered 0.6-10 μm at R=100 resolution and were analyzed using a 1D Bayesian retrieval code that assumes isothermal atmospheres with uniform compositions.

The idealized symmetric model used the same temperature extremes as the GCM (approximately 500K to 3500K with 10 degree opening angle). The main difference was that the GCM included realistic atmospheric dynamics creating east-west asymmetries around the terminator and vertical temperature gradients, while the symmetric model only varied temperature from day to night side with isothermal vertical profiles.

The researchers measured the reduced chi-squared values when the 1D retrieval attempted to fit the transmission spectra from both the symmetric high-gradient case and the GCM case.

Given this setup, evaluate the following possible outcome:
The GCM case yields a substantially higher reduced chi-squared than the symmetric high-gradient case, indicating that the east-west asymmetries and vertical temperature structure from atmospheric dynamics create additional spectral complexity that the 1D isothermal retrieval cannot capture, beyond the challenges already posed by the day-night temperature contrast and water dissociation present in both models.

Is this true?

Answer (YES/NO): NO